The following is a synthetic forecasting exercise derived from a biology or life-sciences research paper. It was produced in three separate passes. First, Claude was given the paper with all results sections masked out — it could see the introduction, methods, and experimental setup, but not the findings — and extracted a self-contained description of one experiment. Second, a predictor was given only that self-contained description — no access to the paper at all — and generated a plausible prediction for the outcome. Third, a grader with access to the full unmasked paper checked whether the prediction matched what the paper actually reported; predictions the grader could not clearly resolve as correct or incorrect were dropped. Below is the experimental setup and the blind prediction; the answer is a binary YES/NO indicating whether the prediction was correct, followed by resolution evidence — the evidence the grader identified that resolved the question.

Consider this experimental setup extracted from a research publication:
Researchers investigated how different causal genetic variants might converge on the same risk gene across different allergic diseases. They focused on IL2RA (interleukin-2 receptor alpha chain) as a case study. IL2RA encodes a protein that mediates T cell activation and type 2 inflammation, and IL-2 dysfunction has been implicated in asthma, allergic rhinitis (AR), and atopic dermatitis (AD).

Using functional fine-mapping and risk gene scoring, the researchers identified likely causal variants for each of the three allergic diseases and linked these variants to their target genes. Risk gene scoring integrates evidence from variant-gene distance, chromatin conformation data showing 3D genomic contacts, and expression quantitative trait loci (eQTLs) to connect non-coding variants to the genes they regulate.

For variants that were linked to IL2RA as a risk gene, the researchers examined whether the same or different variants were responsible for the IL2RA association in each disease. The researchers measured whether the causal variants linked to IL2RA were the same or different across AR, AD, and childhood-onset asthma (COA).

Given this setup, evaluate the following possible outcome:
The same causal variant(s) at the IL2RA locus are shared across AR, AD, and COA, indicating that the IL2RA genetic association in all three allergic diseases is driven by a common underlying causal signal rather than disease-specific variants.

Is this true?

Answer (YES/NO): NO